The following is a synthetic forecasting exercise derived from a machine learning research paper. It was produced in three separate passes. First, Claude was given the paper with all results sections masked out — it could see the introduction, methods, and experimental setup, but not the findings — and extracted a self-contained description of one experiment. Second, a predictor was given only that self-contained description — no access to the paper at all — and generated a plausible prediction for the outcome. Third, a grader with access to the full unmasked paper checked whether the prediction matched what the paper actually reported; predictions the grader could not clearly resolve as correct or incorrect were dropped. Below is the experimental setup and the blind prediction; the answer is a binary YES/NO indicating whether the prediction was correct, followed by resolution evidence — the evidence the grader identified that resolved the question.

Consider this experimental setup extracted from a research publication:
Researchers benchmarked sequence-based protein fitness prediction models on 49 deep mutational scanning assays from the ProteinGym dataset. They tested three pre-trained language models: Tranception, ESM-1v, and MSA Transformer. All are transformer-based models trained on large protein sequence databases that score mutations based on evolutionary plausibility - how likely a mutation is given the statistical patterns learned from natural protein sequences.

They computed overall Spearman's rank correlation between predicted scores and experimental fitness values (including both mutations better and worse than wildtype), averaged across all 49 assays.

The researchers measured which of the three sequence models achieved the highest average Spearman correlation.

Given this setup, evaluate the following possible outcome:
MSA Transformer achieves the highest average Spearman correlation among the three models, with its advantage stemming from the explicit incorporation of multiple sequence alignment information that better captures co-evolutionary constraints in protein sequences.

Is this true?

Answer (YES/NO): YES